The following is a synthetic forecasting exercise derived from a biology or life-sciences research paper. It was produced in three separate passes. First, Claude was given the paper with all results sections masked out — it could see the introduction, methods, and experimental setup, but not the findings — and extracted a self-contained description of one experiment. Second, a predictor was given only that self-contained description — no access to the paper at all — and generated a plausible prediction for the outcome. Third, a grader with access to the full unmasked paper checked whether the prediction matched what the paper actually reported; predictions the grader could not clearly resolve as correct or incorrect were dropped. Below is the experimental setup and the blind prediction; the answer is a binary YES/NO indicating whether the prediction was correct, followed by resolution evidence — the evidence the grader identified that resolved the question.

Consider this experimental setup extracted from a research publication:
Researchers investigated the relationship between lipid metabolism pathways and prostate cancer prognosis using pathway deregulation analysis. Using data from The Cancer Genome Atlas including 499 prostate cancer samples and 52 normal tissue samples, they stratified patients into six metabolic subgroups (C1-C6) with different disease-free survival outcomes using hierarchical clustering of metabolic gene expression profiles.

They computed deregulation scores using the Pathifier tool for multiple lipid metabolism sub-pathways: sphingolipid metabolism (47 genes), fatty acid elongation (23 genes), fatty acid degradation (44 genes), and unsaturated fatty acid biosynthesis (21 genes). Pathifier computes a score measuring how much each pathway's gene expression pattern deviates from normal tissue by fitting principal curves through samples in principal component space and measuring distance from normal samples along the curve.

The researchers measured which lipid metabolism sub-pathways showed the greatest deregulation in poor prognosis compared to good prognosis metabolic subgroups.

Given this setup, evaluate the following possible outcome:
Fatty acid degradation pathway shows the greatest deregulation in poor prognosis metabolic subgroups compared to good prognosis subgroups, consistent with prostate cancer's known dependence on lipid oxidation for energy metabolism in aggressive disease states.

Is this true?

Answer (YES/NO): NO